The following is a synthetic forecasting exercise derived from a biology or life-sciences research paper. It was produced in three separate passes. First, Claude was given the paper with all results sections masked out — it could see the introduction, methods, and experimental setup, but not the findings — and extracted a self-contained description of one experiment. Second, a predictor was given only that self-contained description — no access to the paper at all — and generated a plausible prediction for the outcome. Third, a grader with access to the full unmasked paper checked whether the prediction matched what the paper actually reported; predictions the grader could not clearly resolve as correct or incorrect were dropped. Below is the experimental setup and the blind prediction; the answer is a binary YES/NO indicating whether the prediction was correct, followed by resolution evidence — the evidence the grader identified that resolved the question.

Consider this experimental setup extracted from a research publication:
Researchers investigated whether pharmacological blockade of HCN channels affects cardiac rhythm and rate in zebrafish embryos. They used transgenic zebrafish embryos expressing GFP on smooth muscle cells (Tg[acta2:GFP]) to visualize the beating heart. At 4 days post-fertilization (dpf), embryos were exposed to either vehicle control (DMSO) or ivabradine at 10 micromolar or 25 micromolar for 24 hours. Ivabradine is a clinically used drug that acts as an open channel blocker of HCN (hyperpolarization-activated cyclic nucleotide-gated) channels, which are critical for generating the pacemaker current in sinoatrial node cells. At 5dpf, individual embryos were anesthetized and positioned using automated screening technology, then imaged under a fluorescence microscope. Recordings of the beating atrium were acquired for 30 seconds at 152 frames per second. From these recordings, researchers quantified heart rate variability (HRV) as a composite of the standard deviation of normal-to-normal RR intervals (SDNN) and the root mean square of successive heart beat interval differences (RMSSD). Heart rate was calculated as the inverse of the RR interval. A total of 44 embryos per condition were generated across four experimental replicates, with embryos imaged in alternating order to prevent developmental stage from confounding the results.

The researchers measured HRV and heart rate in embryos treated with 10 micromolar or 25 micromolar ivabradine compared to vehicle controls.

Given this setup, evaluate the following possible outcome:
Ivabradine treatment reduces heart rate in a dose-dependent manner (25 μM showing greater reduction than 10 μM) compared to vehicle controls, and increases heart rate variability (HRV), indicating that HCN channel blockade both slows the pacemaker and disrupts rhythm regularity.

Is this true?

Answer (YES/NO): YES